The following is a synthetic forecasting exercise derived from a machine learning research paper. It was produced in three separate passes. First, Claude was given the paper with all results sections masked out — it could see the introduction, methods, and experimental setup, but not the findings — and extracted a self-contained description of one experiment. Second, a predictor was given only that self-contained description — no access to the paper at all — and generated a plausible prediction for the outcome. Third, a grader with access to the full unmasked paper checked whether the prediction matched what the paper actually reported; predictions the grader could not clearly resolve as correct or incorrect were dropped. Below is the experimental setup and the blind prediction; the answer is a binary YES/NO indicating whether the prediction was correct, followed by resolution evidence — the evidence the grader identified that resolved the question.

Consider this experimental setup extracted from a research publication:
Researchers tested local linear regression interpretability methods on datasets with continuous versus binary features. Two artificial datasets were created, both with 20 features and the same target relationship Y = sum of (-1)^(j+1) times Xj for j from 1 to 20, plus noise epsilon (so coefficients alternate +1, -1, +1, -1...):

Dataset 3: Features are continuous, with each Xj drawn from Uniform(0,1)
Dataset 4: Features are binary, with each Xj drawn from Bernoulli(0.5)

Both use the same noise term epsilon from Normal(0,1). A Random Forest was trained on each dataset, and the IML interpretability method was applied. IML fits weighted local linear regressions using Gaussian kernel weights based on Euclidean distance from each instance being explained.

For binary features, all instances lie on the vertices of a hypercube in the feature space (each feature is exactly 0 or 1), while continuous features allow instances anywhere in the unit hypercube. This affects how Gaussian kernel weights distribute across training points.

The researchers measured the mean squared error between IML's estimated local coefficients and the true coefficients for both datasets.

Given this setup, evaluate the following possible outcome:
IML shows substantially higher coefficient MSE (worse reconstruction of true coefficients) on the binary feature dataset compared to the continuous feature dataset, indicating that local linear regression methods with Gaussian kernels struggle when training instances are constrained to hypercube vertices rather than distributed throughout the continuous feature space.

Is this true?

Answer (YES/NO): NO